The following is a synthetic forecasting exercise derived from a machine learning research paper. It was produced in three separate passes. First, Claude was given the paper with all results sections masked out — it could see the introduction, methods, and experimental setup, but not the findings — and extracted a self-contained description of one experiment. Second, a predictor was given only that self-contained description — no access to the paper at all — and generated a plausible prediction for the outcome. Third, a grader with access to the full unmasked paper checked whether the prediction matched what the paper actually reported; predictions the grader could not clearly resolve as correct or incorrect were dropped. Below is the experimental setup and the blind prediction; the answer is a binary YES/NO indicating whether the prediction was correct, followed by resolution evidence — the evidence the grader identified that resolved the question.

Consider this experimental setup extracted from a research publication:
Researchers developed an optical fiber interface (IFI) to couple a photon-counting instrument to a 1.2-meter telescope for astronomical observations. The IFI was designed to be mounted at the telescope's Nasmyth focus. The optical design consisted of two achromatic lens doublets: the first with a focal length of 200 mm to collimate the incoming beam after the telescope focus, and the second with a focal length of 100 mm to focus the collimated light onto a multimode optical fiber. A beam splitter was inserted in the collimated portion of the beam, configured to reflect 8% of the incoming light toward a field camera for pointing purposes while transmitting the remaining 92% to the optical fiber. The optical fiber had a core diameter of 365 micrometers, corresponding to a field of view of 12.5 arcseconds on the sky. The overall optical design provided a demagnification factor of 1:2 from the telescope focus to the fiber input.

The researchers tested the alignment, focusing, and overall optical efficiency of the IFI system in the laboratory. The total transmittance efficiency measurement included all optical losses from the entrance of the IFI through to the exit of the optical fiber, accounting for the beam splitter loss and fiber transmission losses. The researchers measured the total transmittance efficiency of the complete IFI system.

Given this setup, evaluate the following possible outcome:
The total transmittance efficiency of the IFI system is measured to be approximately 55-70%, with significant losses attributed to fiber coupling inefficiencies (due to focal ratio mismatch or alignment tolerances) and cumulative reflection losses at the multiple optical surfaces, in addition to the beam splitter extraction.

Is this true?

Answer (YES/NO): NO